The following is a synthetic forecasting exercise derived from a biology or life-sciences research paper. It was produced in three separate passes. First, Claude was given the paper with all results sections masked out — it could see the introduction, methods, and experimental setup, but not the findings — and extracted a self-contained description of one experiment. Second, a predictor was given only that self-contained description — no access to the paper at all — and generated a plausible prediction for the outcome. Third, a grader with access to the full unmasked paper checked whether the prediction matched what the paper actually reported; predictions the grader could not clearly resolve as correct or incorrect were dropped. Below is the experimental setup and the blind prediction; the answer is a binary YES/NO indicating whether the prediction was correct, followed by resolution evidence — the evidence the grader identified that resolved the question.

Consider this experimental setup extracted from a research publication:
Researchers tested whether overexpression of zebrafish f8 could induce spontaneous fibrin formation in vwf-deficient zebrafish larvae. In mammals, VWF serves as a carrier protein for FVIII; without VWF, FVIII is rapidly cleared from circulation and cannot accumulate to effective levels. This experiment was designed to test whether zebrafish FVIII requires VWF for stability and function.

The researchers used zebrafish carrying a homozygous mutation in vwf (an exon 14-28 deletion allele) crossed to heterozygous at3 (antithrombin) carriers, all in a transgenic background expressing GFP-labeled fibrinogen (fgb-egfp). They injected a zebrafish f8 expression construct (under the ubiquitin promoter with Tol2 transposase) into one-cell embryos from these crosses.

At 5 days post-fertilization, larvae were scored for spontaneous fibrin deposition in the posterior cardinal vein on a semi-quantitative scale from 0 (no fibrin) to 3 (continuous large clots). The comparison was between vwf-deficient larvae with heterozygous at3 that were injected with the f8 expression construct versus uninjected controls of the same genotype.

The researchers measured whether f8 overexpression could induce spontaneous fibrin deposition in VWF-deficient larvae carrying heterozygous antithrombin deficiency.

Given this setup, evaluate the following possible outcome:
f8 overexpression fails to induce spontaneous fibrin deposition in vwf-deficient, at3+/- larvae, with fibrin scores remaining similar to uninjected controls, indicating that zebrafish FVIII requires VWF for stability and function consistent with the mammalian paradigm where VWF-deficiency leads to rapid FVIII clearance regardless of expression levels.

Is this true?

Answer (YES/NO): NO